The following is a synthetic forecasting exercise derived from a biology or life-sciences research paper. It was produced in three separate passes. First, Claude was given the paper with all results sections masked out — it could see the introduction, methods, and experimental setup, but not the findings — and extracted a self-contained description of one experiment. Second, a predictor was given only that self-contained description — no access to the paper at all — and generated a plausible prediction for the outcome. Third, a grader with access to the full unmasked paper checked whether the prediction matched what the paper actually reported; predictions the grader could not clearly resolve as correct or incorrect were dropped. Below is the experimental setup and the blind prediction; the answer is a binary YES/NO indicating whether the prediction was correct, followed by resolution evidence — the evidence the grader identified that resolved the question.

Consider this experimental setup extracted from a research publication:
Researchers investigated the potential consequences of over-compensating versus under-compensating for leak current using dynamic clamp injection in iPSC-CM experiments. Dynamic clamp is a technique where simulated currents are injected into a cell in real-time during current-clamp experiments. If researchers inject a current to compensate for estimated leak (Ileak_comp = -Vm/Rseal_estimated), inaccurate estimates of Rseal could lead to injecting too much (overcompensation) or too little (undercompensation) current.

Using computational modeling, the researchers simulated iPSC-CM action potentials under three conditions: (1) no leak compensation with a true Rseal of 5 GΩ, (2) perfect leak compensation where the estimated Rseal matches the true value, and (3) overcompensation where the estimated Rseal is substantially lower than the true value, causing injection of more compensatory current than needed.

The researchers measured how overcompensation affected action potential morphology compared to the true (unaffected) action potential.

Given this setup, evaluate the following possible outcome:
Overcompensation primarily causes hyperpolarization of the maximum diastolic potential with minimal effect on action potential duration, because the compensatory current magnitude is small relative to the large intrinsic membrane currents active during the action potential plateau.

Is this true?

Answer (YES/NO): NO